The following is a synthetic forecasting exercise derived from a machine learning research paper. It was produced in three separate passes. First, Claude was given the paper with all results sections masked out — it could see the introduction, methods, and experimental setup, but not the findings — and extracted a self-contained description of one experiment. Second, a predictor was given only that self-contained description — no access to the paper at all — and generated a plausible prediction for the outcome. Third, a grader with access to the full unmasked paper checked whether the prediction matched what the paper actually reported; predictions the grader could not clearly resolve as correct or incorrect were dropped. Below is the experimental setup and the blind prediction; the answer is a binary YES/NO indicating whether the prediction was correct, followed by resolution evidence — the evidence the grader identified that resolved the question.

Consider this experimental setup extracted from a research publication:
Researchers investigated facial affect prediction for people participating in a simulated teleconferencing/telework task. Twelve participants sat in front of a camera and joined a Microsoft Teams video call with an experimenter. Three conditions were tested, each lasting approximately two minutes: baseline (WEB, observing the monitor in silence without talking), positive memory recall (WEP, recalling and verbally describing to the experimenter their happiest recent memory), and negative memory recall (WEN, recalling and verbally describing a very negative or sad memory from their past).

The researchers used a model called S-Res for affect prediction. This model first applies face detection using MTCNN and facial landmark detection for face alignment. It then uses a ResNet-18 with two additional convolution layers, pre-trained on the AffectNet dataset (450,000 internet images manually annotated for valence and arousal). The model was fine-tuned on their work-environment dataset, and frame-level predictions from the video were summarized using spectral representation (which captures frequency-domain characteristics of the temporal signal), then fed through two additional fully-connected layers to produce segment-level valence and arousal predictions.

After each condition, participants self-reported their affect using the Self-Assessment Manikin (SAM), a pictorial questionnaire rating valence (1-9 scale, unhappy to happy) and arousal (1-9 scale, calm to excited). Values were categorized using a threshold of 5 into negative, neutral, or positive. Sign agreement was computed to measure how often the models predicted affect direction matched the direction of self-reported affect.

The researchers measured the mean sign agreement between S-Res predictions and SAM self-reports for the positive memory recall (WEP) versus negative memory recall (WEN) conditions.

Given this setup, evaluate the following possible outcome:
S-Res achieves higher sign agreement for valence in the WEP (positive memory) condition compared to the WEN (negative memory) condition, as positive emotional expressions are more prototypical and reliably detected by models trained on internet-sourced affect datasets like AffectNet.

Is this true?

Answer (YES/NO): YES